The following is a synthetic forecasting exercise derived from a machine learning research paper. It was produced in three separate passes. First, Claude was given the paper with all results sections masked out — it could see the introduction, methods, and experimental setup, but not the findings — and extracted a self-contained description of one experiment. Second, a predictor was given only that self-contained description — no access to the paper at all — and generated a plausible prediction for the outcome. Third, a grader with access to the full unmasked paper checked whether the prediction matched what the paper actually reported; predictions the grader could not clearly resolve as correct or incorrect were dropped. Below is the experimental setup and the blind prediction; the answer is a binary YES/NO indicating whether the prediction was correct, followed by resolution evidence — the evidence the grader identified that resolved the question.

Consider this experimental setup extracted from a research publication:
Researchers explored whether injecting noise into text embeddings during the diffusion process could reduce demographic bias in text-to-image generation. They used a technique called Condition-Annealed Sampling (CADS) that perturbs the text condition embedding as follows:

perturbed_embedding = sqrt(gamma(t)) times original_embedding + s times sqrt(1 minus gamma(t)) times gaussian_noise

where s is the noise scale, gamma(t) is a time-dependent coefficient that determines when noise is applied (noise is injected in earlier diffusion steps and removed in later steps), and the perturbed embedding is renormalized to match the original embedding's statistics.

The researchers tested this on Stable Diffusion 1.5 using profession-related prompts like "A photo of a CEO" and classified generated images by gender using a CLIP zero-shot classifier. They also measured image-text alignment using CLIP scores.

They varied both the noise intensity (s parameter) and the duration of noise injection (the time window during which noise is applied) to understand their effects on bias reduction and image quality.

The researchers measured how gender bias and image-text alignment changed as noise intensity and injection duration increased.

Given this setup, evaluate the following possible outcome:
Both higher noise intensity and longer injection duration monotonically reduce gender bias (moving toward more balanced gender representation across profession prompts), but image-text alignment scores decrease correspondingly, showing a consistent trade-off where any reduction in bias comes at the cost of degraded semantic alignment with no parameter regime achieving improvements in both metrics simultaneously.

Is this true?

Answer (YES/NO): YES